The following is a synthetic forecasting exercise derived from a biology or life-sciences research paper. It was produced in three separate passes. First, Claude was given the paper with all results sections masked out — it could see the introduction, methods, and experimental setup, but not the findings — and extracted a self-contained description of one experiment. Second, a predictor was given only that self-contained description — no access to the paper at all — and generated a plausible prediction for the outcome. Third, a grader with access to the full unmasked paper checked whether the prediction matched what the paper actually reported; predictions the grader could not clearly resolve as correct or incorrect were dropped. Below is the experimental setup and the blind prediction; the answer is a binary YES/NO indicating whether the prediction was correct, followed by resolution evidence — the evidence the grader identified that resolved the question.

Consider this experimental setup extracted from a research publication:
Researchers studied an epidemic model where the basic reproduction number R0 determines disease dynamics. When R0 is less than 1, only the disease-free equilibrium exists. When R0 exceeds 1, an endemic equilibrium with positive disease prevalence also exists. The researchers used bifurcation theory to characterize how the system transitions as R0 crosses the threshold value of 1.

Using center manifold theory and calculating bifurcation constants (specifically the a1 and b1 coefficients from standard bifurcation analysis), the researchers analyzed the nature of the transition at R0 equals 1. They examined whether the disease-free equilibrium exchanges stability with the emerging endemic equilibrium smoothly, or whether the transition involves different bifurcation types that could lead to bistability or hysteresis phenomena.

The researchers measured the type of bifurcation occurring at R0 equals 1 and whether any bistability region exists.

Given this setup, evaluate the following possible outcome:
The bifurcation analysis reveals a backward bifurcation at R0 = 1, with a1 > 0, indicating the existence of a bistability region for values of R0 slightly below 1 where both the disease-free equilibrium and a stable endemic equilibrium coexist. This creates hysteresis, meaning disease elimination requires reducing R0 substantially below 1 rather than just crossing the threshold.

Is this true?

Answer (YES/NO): NO